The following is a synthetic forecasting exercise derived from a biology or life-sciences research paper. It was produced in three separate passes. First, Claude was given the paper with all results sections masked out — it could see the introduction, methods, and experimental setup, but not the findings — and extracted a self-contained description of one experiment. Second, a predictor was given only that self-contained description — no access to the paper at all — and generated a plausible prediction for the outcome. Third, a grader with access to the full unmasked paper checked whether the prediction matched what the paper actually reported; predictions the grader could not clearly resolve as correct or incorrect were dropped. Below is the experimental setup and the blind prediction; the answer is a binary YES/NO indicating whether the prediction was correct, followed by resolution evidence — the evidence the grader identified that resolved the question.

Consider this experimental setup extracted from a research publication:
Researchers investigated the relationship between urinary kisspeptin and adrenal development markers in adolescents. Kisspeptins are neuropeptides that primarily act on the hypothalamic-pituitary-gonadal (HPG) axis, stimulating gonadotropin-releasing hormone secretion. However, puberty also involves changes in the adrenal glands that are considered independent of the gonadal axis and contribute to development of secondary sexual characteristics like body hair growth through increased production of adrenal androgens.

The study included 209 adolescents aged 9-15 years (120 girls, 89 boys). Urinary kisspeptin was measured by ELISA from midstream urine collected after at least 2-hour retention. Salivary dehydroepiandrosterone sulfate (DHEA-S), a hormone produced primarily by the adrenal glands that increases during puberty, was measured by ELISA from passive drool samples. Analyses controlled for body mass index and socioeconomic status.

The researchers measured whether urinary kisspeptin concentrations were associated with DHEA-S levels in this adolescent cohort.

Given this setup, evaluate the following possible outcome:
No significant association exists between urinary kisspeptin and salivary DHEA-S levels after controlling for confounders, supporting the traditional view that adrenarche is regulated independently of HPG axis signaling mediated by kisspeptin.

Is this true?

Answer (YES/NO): NO